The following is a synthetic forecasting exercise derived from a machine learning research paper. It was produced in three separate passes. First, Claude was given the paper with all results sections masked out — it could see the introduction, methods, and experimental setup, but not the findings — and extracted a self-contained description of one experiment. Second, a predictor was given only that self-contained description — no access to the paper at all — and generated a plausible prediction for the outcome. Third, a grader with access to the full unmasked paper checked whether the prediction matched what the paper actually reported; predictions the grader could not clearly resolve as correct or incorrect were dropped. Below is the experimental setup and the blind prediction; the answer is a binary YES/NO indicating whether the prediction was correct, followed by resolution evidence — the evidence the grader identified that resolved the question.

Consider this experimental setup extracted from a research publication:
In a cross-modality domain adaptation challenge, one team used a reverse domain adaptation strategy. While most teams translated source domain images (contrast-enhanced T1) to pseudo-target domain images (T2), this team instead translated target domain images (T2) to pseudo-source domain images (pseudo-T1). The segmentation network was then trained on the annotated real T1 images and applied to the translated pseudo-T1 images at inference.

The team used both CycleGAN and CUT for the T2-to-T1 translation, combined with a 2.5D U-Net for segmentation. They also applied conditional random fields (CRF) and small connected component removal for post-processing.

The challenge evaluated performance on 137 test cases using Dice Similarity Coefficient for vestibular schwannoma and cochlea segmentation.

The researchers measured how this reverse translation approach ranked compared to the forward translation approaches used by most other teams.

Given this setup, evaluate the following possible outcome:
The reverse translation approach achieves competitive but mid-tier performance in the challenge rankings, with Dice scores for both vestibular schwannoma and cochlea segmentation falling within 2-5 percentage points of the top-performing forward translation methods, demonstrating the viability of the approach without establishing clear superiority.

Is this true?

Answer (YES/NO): NO